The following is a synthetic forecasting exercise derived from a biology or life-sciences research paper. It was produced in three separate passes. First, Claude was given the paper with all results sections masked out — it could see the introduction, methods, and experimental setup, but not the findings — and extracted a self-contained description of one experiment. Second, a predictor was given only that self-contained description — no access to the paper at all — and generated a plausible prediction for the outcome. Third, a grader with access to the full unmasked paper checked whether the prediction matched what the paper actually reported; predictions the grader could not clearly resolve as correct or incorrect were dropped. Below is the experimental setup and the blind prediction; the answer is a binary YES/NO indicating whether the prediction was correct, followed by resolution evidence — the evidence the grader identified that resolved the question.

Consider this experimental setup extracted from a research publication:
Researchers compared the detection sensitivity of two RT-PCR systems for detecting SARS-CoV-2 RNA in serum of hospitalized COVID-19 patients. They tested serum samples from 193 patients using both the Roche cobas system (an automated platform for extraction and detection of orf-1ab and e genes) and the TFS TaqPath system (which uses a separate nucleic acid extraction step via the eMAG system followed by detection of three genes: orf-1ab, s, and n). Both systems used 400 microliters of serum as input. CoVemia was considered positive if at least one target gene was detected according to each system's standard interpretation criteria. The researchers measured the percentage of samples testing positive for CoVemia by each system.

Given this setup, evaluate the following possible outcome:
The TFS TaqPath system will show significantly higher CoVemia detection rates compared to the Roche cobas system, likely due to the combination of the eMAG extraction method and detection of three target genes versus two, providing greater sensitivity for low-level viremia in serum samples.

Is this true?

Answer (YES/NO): YES